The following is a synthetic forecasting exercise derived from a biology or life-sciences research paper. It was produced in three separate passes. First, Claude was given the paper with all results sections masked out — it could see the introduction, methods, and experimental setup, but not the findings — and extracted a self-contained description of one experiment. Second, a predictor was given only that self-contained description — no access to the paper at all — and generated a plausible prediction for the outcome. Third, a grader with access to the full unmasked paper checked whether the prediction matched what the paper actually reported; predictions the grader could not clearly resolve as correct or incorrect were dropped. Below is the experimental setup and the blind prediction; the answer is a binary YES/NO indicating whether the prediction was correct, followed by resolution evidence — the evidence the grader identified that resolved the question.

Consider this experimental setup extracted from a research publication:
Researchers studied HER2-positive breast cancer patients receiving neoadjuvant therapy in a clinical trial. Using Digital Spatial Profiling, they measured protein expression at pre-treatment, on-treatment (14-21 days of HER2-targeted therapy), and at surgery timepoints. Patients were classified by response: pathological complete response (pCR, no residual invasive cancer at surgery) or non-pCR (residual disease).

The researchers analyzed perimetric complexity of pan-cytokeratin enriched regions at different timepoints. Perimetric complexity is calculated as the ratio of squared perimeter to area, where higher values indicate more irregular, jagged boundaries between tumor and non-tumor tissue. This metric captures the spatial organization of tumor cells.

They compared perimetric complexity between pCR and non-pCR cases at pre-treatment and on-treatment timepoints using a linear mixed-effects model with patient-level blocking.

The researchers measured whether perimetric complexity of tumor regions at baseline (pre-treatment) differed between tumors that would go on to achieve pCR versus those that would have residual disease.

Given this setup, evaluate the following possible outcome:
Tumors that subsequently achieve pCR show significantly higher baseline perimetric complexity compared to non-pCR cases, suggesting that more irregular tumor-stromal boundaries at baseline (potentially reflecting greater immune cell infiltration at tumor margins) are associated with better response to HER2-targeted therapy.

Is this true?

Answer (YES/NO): NO